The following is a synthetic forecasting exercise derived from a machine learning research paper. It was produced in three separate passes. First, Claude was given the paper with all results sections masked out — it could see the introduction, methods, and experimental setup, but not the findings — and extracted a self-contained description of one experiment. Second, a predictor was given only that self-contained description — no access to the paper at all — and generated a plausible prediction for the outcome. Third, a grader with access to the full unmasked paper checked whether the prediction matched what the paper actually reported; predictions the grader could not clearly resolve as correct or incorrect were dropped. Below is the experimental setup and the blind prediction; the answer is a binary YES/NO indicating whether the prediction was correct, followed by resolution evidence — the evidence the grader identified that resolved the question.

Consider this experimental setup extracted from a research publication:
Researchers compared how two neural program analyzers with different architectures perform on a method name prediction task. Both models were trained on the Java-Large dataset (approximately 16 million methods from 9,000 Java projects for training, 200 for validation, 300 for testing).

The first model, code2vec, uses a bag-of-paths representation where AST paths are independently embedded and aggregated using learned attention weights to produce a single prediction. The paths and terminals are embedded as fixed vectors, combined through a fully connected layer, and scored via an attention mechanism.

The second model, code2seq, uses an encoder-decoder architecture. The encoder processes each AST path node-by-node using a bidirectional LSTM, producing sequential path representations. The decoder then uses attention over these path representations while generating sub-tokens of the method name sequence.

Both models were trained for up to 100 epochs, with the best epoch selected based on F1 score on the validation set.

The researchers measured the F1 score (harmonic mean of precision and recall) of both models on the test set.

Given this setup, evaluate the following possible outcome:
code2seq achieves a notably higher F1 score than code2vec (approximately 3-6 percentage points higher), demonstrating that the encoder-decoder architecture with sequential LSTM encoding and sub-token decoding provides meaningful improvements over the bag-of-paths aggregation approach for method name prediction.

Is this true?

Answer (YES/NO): NO